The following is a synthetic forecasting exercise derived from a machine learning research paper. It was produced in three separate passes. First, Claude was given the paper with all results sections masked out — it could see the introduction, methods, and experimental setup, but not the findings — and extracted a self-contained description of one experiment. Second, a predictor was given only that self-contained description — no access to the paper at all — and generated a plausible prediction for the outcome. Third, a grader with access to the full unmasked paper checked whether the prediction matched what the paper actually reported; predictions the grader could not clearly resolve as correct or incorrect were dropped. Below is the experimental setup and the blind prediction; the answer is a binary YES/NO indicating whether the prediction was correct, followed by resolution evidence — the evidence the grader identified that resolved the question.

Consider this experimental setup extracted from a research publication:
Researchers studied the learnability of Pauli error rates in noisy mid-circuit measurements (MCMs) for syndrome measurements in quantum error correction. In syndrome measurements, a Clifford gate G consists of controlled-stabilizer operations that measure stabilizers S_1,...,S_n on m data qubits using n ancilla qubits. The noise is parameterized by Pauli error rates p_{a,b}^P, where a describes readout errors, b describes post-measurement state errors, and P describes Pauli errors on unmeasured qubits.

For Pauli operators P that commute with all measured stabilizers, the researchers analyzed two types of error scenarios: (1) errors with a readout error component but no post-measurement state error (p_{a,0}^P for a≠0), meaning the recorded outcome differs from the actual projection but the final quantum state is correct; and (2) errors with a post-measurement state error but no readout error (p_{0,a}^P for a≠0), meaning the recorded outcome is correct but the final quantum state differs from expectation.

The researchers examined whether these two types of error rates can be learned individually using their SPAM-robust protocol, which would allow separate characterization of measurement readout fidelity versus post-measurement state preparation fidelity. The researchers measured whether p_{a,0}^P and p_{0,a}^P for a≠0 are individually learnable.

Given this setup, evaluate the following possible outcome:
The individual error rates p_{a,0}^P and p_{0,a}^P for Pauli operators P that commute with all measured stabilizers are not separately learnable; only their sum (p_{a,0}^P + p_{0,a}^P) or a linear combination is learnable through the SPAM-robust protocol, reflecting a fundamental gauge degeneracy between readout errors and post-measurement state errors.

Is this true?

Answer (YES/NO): YES